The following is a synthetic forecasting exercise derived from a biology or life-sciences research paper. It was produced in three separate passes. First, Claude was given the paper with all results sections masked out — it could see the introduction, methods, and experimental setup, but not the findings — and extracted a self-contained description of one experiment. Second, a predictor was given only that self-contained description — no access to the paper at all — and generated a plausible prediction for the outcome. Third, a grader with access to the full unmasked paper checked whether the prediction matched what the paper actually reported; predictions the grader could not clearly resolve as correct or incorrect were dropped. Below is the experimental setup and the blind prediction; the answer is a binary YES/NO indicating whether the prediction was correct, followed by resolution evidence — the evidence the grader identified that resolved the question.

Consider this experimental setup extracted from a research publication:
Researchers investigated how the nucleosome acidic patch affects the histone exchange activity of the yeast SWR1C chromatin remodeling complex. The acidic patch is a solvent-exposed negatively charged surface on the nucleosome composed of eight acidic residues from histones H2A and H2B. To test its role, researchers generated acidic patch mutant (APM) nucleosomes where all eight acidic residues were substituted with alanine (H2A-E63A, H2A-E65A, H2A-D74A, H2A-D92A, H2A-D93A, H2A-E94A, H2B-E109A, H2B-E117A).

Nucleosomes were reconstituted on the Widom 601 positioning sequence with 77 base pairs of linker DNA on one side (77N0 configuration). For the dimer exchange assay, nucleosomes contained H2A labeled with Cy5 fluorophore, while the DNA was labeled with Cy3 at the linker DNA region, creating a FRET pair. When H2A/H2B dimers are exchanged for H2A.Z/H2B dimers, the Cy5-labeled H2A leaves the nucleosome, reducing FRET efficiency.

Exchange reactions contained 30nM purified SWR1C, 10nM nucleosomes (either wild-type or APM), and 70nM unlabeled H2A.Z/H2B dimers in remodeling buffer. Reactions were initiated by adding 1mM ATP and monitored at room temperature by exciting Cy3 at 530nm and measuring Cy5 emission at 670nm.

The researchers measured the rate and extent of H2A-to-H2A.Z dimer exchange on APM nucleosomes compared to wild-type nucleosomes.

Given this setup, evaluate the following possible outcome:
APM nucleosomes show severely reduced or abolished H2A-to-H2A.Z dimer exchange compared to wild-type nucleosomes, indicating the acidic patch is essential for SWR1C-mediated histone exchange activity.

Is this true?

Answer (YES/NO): YES